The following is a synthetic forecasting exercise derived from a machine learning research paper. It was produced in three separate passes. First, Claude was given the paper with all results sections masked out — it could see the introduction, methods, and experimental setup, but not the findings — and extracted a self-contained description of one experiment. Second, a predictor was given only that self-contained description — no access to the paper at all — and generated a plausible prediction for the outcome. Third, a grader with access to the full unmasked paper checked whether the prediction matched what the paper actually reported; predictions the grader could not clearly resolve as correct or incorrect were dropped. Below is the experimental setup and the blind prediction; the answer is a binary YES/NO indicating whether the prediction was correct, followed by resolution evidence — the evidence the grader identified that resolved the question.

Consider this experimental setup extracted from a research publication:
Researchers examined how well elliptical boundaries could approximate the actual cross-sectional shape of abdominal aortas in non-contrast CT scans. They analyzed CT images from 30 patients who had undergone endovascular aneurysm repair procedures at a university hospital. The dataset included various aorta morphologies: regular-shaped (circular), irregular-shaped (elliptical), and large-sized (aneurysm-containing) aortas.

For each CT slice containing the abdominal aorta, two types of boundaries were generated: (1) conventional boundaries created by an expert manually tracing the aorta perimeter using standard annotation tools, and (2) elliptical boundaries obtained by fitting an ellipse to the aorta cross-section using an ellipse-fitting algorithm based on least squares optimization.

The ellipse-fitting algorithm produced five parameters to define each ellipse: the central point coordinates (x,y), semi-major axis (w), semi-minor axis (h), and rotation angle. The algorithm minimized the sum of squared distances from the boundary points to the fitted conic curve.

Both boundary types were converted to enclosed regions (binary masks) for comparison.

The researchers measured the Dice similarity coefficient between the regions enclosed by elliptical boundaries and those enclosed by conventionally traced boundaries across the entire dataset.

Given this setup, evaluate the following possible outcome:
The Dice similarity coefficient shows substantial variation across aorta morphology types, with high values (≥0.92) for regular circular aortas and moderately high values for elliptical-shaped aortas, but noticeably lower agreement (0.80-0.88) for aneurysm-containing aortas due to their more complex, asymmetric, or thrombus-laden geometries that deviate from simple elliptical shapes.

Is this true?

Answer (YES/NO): NO